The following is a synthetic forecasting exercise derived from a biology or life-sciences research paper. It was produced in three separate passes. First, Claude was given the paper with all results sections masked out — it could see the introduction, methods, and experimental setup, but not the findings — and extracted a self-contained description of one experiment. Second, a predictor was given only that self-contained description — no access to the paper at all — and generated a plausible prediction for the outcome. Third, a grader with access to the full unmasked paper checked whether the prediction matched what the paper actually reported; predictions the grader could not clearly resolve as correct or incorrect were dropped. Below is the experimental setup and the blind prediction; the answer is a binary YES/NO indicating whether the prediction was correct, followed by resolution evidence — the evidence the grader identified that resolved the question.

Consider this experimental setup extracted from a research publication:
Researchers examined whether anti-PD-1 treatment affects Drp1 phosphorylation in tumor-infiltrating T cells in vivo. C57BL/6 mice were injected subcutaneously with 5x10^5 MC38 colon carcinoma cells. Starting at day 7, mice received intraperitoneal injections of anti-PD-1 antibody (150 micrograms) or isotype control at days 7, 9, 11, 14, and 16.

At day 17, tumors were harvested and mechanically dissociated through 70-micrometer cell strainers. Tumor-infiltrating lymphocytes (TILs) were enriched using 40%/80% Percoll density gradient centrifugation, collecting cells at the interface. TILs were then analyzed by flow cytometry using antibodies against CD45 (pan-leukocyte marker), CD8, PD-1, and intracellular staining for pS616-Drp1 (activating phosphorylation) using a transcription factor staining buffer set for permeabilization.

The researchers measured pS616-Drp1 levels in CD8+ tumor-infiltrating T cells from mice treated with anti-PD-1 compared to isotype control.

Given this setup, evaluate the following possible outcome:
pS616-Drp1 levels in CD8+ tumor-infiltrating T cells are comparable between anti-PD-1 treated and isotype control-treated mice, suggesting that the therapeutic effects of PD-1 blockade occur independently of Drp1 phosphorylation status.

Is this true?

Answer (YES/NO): NO